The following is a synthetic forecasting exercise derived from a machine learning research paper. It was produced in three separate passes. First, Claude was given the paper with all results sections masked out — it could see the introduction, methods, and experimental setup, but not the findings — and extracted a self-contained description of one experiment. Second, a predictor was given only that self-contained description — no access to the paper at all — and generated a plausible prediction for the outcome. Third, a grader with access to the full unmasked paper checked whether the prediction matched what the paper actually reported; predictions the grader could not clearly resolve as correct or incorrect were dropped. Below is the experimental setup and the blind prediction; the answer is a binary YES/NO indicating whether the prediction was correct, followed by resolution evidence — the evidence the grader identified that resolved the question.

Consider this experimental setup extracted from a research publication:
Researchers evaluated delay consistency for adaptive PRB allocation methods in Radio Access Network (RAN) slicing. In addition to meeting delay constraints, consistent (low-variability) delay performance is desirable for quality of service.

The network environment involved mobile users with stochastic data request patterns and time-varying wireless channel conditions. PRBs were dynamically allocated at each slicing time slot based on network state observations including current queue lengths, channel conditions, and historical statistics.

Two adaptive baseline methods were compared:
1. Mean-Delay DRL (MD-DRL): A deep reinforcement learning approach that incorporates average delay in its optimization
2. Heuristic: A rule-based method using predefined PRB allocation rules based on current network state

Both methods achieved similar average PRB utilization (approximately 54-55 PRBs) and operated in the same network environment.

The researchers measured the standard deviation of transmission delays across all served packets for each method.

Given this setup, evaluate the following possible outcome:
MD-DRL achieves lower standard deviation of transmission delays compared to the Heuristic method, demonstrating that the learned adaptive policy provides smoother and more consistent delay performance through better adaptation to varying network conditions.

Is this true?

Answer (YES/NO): NO